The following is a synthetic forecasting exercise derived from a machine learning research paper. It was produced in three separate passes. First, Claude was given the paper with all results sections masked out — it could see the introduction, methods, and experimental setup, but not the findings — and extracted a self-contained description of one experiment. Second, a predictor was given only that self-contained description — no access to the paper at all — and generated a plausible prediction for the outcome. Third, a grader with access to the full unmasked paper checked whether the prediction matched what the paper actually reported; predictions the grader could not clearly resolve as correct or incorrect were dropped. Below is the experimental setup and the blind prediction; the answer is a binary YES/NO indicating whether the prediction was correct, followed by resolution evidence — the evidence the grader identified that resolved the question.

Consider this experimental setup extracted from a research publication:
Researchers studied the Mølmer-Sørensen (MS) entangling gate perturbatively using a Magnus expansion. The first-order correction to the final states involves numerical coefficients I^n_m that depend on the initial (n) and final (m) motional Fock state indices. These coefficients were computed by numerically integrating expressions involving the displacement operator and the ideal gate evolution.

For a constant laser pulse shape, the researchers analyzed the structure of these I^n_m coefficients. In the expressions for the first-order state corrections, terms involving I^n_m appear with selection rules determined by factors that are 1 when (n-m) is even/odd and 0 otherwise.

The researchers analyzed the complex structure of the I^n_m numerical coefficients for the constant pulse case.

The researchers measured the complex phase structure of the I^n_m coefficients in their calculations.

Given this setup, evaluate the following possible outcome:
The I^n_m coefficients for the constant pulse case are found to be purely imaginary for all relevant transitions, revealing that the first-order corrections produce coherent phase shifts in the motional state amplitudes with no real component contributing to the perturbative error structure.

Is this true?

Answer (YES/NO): NO